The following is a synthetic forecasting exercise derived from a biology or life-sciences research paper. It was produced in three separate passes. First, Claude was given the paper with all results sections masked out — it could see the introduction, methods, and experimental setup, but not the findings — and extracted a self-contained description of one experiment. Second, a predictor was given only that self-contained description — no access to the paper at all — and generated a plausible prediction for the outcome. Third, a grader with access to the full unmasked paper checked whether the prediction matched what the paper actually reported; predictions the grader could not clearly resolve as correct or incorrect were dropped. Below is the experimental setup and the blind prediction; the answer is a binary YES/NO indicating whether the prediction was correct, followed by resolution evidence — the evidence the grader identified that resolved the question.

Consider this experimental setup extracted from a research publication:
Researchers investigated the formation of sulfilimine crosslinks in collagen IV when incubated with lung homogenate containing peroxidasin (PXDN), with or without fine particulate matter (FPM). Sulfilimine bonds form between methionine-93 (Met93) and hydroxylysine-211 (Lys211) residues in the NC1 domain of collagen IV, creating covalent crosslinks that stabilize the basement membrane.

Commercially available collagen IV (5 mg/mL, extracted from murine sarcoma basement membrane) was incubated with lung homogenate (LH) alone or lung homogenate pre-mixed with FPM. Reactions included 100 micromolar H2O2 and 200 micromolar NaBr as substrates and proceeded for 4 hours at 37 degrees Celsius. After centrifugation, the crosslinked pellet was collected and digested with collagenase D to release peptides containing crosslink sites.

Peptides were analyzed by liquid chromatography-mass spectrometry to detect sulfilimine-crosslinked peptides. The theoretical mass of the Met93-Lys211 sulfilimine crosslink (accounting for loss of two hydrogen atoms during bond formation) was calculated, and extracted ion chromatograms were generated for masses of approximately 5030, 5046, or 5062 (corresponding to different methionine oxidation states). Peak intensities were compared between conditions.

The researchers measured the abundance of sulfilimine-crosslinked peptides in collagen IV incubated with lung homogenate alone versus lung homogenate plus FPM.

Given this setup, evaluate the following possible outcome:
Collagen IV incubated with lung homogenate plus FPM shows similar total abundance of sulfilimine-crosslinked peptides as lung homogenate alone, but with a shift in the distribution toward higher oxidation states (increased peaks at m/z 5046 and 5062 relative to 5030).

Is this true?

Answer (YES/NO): NO